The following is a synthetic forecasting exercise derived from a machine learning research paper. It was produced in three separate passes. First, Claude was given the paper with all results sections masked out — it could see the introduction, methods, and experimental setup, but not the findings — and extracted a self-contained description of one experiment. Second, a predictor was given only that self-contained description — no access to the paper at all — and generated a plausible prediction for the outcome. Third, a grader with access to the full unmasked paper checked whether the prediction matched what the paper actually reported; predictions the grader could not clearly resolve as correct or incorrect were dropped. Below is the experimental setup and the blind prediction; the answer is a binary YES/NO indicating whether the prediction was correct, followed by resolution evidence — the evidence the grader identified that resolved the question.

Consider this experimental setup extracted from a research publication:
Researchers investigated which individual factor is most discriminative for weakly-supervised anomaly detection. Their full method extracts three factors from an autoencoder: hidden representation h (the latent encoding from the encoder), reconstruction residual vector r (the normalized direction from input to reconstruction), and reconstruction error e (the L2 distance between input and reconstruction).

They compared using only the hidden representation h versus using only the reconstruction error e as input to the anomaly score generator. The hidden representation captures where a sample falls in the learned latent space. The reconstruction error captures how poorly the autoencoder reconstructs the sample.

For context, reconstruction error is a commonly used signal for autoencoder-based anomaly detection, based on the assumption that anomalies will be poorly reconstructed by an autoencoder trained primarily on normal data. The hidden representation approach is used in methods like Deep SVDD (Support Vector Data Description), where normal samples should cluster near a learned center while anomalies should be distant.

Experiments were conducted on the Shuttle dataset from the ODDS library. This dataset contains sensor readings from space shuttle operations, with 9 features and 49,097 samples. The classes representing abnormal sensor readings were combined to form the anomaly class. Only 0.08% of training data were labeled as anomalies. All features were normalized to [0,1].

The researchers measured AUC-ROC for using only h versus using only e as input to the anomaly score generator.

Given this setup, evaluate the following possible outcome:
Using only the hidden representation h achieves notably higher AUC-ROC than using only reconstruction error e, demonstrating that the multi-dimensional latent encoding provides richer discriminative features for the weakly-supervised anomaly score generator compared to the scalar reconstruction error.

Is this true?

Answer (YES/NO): NO